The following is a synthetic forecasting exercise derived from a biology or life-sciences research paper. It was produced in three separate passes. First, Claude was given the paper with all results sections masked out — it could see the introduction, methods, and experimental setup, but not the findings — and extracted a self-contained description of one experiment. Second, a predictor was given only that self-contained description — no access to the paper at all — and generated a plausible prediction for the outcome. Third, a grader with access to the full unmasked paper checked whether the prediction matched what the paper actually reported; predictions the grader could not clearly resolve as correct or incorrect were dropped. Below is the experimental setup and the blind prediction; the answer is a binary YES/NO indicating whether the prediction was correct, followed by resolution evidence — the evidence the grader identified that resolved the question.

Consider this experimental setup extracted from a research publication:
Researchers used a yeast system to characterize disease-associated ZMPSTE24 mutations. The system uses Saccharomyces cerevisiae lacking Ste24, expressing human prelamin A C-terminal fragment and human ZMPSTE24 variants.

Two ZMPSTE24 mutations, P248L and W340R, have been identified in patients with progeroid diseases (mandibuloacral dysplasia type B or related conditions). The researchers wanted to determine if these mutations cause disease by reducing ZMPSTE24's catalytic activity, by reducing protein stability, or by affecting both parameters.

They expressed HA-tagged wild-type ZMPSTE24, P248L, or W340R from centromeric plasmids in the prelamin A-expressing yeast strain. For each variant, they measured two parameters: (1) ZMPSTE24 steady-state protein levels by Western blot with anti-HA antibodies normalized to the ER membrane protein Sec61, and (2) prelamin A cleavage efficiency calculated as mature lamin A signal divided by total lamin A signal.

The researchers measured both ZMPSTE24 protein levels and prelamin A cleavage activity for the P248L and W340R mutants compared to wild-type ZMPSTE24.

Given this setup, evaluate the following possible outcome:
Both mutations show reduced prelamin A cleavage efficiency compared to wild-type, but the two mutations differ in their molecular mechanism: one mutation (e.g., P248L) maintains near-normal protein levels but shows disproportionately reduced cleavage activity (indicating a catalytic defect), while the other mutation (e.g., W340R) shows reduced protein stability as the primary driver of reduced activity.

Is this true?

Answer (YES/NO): NO